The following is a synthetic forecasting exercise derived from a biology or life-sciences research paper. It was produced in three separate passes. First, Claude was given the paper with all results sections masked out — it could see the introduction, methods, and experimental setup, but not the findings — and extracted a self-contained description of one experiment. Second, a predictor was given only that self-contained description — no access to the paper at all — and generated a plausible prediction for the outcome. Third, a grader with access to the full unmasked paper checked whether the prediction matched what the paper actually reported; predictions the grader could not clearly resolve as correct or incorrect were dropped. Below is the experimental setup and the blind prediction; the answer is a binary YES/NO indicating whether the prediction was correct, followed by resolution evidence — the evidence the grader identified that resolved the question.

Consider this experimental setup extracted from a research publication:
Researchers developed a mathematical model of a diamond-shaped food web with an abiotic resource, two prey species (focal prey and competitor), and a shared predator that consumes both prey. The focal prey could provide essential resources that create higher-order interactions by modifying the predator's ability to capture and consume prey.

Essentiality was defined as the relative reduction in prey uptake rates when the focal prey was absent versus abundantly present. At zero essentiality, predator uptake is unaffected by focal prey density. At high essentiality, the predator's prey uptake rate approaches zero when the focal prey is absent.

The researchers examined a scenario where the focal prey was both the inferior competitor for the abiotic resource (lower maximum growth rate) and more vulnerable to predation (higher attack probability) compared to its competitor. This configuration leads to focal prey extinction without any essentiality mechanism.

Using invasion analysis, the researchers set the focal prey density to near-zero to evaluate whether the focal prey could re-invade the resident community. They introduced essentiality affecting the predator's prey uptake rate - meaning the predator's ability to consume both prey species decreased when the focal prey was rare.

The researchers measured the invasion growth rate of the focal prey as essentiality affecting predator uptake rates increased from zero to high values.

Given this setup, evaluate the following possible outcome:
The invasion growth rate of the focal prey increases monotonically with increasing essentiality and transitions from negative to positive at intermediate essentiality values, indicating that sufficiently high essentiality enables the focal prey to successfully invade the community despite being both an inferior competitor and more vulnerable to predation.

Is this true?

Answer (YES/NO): NO